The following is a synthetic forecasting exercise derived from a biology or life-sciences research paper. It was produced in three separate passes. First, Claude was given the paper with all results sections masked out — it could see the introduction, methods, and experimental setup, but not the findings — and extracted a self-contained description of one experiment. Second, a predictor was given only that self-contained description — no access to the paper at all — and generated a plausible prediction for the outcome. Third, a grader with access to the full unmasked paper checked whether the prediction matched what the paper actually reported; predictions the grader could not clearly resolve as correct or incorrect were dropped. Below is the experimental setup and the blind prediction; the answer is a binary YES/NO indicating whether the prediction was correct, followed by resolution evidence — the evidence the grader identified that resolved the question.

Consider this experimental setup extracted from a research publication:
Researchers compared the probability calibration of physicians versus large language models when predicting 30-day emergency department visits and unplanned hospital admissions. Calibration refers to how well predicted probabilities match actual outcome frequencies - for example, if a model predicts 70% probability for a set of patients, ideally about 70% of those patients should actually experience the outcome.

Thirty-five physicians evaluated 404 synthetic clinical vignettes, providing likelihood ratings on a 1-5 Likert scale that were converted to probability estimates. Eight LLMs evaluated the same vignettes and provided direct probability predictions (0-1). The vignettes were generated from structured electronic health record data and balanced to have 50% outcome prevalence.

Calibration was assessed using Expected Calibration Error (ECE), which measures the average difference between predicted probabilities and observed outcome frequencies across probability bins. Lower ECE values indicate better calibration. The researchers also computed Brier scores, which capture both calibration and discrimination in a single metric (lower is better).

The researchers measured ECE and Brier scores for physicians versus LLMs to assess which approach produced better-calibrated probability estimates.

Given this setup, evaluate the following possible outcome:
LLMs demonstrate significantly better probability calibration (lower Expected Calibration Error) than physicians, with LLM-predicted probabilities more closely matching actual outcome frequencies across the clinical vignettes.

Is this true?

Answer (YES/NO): NO